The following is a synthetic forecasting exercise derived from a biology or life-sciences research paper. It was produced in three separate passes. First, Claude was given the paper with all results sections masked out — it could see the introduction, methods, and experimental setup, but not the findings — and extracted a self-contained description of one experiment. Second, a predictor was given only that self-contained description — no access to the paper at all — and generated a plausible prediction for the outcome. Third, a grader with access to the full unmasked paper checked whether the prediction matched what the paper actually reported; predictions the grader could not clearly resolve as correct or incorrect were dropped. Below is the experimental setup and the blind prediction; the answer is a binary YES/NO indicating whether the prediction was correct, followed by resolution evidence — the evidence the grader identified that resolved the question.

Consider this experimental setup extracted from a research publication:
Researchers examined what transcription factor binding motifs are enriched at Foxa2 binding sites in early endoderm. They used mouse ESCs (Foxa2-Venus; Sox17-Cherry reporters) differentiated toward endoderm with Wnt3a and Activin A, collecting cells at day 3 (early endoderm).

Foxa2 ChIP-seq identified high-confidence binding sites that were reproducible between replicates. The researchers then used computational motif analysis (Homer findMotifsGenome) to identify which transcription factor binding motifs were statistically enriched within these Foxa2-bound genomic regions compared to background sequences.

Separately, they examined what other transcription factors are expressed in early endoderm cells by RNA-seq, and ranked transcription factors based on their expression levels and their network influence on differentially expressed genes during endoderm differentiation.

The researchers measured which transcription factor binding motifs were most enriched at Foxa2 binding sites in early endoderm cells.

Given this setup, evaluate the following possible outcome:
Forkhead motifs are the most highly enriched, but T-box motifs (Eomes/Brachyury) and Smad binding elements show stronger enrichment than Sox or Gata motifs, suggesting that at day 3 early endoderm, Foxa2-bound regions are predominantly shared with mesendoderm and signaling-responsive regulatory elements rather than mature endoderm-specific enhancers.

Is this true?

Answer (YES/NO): NO